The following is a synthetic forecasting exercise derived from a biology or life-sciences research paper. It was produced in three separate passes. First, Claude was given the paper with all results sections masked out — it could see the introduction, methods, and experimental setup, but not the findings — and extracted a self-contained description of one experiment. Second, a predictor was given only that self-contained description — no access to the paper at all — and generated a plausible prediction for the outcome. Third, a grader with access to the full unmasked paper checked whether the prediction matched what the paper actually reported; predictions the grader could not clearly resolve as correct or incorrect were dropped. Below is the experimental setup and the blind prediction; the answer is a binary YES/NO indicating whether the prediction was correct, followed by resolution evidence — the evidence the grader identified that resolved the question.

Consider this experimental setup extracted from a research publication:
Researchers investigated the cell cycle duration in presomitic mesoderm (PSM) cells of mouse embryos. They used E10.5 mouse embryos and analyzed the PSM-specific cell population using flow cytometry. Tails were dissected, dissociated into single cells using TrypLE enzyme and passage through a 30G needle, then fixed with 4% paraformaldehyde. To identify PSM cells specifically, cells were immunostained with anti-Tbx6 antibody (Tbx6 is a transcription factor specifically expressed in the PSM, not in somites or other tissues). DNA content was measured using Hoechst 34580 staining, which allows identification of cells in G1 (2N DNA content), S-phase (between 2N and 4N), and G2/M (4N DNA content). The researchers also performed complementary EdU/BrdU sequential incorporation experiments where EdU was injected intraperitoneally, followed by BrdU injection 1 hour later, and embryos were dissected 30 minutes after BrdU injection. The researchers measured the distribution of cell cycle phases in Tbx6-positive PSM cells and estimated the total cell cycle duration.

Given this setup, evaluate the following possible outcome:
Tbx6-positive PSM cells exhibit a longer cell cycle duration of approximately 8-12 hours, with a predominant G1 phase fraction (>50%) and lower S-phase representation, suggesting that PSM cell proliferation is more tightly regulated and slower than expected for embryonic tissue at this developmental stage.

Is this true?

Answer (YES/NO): NO